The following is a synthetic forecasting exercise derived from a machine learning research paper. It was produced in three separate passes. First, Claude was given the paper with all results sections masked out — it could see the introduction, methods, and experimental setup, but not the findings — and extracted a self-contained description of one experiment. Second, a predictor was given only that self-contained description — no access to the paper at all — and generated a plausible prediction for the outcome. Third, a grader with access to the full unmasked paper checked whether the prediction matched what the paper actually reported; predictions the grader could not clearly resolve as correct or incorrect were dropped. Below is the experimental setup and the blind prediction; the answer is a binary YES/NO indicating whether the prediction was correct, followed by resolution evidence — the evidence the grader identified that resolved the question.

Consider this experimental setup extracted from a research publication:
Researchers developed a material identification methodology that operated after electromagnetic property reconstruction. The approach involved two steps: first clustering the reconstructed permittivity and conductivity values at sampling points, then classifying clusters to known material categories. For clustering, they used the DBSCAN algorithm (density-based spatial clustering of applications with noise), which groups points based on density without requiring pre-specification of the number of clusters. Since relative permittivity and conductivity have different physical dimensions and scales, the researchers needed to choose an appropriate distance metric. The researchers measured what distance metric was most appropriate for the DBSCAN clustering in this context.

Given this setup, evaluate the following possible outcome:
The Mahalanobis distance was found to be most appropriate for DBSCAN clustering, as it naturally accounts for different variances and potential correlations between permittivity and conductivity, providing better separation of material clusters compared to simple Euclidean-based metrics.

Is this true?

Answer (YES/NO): YES